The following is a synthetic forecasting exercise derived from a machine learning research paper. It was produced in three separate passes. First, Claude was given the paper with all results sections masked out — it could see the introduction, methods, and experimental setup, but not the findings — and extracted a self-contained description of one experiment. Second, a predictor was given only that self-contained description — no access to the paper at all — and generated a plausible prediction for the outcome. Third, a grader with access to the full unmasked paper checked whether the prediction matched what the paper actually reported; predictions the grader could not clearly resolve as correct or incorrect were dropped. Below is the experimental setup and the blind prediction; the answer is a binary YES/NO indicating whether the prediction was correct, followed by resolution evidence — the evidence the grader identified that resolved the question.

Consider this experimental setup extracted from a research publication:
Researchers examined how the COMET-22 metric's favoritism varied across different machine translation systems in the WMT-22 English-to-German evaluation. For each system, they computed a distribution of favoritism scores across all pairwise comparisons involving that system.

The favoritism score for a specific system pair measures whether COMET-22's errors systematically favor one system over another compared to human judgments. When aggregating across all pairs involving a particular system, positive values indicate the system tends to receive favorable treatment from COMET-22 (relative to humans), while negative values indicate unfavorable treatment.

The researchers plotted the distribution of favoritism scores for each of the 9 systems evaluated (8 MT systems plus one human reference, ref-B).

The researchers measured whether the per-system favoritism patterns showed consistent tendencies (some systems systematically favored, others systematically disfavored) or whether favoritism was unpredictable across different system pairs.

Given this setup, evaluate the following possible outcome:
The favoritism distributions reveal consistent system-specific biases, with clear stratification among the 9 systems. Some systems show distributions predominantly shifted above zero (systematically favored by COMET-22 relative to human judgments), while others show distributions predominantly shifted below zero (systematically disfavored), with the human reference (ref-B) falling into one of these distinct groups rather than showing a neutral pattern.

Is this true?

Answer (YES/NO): YES